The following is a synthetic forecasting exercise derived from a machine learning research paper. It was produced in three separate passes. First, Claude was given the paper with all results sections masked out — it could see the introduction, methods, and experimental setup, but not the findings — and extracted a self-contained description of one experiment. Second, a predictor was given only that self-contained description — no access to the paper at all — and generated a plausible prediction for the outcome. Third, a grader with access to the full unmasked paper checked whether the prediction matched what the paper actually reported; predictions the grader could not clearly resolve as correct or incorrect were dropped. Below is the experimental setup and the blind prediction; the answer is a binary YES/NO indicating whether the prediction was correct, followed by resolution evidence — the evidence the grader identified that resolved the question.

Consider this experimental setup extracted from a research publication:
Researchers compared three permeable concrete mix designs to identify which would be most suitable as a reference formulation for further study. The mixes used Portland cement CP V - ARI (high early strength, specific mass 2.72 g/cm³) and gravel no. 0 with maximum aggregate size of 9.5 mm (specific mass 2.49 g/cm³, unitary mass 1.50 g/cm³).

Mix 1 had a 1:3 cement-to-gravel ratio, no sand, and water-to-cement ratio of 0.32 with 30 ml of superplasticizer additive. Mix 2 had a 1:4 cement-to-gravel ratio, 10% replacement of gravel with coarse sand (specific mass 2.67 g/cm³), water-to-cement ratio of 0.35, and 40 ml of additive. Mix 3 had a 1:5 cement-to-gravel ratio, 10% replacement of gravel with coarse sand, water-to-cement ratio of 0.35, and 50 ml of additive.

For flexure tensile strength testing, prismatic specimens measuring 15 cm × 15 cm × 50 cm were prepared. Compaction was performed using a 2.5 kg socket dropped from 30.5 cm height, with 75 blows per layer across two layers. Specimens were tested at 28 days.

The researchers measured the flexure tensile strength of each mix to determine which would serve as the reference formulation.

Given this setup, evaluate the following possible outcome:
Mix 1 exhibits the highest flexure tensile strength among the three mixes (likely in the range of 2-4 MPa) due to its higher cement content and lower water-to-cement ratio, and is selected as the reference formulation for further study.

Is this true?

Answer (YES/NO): NO